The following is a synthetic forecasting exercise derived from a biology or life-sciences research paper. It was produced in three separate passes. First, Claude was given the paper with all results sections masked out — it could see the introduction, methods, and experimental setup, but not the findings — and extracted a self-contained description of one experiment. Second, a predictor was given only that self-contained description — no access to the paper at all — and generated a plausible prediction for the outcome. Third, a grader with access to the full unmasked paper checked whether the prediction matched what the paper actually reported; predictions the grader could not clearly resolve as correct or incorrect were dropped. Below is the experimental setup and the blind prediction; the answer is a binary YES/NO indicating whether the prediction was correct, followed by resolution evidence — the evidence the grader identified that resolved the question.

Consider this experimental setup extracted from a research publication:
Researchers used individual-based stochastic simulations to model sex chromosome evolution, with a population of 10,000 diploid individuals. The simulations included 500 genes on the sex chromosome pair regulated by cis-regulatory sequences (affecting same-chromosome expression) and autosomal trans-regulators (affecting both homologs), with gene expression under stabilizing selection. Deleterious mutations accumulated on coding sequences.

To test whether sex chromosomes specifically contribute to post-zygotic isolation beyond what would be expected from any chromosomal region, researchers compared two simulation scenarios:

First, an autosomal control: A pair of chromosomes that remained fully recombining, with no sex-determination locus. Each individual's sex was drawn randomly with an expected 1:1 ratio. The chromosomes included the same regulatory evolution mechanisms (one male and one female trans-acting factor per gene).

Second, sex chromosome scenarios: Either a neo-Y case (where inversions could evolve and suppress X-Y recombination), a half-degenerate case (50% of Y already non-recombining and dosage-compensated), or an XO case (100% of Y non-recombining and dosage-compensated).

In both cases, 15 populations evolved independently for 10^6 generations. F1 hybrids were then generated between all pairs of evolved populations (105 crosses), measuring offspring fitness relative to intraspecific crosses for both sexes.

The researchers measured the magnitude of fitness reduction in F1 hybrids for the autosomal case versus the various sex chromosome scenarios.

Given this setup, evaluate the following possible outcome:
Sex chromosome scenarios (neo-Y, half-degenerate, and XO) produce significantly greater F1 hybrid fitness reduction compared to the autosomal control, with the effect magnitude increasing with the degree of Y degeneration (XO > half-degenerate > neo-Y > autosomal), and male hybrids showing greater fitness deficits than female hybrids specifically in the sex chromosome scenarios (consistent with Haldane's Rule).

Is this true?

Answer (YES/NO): YES